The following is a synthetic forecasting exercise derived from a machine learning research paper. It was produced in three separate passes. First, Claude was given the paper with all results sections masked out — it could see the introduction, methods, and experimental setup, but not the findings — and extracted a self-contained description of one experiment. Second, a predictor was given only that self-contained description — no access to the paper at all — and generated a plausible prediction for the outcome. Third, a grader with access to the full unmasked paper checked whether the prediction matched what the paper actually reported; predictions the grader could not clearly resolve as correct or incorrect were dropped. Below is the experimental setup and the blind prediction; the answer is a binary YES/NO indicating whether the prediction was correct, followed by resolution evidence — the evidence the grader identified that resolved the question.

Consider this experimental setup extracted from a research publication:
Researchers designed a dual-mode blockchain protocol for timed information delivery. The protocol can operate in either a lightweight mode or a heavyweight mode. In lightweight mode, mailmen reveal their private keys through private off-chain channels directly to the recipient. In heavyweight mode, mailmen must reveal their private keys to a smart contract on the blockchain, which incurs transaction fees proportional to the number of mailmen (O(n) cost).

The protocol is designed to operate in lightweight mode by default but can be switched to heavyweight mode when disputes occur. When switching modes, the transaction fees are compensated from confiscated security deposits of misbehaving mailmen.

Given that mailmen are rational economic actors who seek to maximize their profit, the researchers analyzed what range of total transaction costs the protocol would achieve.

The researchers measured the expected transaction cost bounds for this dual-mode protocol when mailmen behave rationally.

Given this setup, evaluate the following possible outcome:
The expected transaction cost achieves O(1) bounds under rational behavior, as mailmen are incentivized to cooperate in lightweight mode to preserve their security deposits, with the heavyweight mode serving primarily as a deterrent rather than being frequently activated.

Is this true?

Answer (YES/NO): YES